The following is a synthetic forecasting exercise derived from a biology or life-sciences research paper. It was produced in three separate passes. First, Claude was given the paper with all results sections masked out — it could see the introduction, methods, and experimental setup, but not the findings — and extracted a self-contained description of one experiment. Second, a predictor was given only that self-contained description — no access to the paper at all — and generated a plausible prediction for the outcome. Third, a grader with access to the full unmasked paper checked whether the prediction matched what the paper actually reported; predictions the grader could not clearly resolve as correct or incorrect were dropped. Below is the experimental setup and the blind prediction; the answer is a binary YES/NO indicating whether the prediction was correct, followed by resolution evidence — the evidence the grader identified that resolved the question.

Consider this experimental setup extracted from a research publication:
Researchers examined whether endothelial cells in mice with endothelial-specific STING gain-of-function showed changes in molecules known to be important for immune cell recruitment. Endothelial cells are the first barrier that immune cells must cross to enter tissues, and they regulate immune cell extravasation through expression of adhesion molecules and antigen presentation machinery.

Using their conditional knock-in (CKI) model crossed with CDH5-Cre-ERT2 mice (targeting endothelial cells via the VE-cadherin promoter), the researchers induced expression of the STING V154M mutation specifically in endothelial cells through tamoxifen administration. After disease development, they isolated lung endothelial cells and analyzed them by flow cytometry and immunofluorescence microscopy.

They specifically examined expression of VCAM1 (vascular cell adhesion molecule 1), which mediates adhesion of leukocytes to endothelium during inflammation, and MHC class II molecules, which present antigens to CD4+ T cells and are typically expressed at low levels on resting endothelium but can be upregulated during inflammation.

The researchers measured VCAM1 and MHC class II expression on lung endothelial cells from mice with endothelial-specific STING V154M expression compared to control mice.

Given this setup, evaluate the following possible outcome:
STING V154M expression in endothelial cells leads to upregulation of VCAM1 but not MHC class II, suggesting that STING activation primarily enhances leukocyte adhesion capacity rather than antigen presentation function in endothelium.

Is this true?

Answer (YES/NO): NO